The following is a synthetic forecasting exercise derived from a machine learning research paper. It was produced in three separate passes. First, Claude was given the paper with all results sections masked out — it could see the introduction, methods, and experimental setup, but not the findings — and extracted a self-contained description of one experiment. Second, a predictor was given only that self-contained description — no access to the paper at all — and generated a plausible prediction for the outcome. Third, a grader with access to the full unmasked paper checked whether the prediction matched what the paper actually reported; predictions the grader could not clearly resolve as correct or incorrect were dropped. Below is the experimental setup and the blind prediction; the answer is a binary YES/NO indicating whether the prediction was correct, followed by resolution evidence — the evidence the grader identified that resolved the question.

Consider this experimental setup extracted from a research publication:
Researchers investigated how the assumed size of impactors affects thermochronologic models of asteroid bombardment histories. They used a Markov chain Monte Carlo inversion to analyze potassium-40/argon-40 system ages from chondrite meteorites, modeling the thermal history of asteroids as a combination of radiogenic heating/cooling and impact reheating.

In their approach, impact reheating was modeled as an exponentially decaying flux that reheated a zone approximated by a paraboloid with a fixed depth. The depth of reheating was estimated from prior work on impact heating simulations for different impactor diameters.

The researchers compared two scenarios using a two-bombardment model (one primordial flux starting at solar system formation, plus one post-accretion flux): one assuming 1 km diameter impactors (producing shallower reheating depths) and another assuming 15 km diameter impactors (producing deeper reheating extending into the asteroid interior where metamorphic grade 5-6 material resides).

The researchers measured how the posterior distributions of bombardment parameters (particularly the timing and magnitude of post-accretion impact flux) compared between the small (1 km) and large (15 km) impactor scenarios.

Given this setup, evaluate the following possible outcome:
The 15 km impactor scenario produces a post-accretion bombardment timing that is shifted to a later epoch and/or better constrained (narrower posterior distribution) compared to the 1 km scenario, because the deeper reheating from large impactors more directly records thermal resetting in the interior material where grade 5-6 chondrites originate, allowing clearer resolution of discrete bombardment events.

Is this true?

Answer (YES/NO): NO